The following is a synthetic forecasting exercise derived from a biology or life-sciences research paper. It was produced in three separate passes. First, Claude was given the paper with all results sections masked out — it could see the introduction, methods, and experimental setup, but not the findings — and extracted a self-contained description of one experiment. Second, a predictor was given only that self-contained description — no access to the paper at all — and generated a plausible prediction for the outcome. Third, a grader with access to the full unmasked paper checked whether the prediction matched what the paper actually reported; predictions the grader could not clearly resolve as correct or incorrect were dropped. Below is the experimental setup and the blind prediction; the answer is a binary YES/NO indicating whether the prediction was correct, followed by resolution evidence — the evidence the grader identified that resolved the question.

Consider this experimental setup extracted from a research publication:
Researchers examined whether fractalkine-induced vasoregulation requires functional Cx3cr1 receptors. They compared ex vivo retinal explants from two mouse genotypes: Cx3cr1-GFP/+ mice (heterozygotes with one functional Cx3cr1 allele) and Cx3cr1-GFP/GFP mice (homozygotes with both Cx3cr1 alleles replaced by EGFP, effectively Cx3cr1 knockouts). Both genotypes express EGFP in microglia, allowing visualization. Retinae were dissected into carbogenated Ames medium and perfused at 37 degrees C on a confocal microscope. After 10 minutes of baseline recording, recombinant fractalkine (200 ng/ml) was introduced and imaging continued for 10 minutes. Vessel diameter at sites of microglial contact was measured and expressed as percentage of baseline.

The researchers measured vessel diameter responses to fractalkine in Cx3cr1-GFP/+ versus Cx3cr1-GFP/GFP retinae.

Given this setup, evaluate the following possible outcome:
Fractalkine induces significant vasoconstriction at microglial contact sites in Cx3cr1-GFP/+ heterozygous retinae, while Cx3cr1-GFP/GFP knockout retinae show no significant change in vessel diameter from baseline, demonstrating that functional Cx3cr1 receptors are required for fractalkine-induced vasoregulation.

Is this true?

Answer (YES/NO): YES